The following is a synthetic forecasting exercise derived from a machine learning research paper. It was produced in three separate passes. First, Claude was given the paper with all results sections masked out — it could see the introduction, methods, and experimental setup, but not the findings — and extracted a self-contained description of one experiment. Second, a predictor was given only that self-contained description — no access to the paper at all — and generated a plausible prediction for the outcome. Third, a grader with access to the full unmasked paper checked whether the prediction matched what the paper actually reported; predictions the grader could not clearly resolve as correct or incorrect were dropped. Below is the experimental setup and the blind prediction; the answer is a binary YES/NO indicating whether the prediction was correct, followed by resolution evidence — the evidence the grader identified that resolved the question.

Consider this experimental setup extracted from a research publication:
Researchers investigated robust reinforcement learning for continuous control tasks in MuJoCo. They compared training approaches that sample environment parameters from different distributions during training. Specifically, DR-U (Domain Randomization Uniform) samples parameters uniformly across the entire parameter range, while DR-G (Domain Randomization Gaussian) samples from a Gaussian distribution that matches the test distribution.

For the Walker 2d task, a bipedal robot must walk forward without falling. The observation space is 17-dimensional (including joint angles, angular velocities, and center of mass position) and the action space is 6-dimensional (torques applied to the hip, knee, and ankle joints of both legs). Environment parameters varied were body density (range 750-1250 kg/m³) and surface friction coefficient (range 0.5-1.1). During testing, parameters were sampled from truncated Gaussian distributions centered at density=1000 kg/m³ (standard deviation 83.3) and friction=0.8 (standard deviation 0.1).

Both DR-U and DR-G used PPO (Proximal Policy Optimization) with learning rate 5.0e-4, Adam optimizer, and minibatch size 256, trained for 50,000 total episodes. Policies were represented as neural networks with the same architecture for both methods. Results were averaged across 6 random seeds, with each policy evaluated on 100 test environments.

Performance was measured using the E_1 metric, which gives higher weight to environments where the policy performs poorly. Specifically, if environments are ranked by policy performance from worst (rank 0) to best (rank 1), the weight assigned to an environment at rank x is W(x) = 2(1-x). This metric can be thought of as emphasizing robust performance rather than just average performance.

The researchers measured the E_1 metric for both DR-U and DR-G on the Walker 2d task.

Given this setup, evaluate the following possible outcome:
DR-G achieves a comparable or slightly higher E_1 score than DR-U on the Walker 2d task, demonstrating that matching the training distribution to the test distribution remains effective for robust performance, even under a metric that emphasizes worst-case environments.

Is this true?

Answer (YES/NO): NO